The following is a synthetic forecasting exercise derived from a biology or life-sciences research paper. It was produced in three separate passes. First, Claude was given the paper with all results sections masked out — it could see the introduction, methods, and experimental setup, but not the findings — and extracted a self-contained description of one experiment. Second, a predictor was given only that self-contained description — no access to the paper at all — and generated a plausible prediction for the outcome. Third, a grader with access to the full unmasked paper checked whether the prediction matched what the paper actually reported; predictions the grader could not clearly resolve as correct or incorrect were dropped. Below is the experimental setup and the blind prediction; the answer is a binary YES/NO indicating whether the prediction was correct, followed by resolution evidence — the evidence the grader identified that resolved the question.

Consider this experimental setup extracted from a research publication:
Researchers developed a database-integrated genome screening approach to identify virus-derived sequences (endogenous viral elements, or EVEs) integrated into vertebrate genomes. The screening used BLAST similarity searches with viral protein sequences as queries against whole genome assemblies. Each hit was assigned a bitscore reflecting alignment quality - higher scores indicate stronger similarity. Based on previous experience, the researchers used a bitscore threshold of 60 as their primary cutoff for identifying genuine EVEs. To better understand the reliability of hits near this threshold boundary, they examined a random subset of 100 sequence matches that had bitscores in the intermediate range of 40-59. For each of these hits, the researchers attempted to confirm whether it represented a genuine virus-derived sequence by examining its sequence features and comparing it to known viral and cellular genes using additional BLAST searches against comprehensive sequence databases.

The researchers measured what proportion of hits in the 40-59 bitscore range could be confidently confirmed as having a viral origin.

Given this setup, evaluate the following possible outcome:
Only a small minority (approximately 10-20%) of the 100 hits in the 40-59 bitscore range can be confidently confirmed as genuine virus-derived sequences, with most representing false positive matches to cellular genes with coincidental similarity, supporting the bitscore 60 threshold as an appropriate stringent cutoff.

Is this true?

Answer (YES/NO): NO